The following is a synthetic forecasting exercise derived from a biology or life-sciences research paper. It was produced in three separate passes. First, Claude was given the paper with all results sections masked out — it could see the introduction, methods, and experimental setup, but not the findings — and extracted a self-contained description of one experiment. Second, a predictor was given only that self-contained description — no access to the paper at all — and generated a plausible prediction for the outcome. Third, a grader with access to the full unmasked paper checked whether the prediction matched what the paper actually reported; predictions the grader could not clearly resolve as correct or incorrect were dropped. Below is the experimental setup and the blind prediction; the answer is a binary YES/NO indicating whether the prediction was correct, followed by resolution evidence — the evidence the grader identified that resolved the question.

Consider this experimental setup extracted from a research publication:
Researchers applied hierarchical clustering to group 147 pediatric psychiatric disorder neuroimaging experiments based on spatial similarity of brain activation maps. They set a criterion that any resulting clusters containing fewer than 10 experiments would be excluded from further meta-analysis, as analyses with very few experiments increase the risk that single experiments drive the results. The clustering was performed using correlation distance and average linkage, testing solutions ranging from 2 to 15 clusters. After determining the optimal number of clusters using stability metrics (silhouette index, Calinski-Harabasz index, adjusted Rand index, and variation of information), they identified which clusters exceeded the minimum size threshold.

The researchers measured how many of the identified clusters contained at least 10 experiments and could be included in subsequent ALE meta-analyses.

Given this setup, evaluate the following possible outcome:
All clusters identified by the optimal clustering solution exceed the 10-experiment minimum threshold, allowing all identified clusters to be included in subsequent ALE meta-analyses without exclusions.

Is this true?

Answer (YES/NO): NO